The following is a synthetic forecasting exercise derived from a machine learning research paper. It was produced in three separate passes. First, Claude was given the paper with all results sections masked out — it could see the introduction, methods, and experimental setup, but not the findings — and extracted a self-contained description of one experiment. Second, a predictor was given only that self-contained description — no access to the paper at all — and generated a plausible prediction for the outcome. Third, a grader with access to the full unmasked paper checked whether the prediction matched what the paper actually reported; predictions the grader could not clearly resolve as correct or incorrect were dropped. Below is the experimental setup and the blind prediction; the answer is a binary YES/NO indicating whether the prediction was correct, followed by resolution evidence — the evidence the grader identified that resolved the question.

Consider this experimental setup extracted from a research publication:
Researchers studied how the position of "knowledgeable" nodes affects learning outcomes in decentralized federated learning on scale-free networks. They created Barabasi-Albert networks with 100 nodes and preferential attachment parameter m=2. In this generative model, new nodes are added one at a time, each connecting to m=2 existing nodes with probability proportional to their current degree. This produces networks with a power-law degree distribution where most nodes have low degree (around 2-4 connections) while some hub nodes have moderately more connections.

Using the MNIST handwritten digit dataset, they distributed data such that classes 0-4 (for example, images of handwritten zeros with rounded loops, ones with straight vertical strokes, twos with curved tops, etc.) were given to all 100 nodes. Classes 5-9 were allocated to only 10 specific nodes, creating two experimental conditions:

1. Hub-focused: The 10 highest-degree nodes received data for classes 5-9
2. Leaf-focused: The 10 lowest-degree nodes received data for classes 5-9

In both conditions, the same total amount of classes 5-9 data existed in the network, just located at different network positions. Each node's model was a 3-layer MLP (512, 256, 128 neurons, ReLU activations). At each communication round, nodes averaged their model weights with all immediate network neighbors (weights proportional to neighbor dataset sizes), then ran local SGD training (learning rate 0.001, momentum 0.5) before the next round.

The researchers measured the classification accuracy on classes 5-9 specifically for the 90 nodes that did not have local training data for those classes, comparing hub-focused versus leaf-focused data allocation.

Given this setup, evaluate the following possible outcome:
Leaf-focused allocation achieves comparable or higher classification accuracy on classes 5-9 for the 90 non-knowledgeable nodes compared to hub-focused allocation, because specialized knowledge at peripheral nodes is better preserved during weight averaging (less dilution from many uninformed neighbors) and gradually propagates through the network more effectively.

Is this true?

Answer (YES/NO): NO